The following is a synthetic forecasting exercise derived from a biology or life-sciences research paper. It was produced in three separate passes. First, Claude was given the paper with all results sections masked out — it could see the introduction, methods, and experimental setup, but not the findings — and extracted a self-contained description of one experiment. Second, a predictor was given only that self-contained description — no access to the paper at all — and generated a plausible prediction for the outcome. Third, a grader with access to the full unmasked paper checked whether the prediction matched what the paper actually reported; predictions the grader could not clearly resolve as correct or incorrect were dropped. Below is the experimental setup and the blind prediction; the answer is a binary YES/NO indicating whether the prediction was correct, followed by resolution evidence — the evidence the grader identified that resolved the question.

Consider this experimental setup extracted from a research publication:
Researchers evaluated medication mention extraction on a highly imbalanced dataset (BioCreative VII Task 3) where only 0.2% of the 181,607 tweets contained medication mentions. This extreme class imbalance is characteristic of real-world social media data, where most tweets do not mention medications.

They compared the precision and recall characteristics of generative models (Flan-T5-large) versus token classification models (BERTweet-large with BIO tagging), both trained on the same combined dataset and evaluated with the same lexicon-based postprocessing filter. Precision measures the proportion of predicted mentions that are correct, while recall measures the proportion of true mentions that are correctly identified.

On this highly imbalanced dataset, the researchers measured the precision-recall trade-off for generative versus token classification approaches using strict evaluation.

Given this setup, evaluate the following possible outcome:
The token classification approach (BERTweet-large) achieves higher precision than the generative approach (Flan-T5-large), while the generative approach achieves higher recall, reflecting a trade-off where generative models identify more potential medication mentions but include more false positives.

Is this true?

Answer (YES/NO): NO